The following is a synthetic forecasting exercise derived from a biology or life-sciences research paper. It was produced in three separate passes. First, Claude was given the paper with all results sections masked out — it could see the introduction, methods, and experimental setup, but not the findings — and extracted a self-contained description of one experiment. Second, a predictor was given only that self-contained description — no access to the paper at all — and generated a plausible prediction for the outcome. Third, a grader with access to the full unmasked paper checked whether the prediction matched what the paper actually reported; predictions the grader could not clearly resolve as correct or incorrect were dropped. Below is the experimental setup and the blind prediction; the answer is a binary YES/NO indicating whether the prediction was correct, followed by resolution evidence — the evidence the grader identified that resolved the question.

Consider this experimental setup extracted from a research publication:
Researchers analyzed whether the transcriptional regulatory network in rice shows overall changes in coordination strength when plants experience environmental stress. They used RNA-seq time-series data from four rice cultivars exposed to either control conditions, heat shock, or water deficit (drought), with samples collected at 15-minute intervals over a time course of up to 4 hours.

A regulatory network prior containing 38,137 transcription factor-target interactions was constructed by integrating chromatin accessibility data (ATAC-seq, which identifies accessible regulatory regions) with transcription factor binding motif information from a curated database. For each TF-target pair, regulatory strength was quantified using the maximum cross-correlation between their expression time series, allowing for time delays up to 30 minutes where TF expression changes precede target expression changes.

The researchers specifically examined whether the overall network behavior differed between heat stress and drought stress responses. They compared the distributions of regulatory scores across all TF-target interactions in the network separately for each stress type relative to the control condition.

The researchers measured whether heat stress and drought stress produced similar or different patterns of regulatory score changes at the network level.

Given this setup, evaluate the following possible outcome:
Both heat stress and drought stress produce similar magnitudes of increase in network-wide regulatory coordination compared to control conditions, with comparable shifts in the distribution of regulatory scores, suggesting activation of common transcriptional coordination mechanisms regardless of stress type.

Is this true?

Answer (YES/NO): NO